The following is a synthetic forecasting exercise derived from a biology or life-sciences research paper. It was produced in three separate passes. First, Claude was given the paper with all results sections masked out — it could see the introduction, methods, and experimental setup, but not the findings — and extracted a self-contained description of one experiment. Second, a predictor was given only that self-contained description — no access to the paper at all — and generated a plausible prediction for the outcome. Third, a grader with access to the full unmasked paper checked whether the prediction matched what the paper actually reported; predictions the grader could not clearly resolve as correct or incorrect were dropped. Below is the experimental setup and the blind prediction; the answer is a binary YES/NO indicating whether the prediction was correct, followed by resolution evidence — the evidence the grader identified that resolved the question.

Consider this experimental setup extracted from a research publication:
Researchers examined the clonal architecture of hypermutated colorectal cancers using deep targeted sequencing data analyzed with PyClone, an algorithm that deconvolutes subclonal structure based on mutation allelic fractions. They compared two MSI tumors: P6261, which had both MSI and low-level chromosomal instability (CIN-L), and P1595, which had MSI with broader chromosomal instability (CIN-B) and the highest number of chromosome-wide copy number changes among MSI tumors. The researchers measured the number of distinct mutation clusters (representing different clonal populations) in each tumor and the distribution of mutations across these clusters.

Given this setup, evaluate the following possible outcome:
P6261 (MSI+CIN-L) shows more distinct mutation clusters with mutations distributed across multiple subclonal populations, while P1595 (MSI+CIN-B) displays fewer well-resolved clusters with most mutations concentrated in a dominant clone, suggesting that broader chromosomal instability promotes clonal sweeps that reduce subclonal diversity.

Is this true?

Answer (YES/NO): NO